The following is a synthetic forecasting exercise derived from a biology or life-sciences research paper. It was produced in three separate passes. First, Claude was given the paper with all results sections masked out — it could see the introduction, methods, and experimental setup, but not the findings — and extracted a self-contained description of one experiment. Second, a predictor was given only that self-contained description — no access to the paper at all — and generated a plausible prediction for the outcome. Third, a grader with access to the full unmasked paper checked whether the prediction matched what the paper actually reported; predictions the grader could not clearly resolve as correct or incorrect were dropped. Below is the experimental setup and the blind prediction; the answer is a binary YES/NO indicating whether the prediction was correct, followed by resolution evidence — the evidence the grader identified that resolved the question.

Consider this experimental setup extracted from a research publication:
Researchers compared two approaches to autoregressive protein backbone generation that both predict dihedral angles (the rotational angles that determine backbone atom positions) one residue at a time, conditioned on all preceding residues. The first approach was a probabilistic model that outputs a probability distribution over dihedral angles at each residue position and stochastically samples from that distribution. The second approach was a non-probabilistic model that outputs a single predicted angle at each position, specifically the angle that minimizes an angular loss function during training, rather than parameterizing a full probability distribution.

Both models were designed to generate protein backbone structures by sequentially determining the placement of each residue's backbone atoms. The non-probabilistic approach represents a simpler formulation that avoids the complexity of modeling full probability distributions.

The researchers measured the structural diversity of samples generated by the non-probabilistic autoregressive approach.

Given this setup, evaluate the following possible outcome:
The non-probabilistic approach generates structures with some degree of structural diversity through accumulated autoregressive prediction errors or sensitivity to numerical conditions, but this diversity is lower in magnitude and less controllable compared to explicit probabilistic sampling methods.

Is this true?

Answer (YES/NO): NO